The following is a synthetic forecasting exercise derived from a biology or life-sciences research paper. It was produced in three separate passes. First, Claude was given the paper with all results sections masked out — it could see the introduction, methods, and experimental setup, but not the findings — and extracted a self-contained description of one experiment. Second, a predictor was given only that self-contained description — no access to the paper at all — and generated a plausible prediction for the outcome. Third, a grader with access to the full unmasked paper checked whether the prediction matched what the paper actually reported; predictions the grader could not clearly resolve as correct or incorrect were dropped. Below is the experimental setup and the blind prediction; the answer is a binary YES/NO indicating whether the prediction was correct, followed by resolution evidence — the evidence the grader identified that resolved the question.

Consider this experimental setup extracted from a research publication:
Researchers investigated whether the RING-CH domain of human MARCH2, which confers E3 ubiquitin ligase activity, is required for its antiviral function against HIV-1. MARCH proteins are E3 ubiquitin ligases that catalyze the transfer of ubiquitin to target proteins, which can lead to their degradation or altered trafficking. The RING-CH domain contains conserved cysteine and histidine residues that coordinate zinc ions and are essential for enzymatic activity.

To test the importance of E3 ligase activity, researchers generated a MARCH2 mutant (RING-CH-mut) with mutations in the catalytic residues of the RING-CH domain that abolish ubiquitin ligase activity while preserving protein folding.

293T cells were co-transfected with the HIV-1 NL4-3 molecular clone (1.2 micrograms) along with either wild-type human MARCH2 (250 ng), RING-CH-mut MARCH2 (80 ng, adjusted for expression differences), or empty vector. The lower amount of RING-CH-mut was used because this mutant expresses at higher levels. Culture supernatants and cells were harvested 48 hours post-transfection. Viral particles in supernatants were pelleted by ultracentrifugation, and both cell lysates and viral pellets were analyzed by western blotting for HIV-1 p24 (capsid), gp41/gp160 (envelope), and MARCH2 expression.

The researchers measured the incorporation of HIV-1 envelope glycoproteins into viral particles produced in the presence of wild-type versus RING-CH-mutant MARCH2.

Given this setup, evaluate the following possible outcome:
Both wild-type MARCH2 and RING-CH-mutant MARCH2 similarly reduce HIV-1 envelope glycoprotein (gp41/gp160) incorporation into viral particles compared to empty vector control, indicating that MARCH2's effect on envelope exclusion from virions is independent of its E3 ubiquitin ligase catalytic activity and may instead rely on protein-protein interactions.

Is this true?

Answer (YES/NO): NO